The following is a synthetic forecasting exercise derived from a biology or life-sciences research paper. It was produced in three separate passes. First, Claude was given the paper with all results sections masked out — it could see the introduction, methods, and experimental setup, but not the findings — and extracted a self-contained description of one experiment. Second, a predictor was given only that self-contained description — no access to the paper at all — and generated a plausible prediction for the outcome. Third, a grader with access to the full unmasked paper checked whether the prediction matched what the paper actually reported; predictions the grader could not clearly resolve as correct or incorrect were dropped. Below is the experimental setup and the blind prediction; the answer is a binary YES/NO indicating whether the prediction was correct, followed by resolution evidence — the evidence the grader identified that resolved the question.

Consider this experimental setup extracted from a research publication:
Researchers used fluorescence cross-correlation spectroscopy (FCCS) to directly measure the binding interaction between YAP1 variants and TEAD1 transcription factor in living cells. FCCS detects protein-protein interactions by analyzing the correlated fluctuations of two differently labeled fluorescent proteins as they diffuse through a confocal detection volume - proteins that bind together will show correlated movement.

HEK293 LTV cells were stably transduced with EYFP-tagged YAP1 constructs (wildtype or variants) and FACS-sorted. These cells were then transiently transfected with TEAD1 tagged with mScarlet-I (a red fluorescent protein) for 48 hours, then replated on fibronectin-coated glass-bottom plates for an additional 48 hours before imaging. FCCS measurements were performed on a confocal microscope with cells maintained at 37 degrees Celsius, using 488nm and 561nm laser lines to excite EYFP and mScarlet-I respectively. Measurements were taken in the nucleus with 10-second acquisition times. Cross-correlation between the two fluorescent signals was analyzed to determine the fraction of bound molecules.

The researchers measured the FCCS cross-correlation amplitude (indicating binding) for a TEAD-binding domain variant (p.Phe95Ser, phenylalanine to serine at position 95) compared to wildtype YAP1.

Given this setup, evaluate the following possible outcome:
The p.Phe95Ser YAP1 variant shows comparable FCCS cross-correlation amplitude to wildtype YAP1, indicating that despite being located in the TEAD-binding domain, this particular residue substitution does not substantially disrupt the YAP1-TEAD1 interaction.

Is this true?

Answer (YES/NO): NO